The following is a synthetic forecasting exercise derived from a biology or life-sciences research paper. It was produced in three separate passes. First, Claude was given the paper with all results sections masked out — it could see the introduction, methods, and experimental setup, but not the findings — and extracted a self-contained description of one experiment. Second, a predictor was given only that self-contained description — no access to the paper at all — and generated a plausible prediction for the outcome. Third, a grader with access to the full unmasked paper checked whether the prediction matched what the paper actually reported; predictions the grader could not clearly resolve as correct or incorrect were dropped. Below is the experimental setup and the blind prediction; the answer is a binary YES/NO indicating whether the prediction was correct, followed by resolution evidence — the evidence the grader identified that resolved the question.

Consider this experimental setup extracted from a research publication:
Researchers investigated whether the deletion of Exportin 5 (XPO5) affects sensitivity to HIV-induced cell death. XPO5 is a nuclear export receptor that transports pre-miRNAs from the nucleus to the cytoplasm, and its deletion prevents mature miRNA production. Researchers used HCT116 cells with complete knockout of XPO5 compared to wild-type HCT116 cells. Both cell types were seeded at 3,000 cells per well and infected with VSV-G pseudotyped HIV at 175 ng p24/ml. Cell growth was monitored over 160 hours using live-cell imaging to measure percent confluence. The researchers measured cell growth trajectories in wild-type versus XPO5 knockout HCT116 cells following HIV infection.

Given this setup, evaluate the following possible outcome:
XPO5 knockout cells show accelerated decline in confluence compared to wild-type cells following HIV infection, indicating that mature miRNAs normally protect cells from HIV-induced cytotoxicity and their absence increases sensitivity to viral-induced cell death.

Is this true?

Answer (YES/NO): YES